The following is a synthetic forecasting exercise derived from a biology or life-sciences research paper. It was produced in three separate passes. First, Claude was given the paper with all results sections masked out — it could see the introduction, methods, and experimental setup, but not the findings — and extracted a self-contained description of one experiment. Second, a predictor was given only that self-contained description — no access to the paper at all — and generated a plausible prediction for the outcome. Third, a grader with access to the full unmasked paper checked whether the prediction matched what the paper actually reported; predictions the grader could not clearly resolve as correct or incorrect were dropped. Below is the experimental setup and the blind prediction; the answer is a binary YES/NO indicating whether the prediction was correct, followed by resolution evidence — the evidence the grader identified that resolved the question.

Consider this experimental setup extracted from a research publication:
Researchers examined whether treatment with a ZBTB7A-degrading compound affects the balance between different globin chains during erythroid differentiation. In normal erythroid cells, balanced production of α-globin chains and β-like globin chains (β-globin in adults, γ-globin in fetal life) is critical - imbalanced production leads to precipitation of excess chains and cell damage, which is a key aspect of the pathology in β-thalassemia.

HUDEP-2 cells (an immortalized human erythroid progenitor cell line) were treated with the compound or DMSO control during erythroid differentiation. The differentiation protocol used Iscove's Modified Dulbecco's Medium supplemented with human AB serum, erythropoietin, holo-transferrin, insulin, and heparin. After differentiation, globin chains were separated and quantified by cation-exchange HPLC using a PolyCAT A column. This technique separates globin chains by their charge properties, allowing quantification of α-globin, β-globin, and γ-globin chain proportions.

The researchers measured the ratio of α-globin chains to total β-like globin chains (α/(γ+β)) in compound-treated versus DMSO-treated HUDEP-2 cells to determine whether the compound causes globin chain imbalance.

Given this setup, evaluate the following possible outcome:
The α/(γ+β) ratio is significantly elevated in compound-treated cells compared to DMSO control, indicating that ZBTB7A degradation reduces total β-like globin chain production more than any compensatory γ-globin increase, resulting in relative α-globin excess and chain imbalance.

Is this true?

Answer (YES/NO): NO